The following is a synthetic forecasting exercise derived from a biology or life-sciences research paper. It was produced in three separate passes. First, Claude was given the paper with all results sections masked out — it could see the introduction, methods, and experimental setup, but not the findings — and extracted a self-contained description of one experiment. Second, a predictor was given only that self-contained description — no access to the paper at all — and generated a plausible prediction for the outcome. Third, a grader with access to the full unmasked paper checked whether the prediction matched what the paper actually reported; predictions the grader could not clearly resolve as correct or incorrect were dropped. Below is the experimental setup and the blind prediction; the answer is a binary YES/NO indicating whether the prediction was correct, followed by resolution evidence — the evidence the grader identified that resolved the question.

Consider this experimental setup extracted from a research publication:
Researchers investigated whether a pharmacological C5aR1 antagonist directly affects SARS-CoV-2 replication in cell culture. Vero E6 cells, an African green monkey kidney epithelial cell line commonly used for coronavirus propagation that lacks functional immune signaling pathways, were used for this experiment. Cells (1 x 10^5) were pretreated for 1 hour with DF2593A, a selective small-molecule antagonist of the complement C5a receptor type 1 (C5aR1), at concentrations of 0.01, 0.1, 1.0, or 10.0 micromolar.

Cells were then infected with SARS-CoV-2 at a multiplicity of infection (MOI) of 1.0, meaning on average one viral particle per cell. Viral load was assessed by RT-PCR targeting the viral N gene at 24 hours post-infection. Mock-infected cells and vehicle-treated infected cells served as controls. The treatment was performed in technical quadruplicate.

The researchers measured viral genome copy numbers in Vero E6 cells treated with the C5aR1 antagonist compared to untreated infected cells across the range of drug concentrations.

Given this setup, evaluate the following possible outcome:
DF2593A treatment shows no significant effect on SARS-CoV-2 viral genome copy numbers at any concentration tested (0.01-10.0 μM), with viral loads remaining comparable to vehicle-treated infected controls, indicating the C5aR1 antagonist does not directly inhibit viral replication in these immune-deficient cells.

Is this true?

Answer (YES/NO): YES